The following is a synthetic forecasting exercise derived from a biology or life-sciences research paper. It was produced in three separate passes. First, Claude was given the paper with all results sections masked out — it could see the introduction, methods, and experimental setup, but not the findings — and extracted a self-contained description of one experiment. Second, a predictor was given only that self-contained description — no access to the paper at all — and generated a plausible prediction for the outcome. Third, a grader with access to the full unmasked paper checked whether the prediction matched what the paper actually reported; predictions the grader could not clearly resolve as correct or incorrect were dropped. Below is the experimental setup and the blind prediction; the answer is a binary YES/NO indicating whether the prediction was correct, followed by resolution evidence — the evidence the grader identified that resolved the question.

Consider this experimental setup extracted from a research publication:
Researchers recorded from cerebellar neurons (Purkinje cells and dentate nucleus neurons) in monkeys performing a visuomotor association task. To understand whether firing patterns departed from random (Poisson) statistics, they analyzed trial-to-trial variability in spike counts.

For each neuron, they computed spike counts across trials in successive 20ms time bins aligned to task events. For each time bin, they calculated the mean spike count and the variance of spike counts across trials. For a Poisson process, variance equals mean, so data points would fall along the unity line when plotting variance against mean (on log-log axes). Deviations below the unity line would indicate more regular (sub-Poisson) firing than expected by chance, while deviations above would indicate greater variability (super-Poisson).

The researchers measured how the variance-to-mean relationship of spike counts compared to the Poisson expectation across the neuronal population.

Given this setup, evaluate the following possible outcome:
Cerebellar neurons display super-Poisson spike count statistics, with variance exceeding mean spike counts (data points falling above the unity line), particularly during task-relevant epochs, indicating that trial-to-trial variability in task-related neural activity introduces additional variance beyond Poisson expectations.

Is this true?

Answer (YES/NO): NO